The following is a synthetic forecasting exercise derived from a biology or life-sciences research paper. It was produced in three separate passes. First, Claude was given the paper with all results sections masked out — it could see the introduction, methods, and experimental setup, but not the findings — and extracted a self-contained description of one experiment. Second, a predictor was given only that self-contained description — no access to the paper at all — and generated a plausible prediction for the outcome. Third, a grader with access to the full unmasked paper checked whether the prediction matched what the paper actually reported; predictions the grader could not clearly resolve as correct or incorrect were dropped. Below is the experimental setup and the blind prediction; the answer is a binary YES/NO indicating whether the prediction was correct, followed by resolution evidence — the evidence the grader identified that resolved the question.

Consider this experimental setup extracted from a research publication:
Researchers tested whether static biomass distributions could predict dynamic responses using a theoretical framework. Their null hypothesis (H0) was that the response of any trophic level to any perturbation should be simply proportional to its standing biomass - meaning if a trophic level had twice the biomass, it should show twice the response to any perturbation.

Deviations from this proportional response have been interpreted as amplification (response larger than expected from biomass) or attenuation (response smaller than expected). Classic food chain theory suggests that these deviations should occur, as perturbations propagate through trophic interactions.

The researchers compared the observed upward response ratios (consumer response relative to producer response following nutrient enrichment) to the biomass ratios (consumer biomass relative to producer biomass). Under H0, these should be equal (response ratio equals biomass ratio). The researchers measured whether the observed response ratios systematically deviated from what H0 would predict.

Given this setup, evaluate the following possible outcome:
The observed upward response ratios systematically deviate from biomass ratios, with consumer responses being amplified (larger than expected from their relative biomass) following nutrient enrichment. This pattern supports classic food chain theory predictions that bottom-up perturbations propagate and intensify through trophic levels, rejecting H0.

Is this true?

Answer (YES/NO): NO